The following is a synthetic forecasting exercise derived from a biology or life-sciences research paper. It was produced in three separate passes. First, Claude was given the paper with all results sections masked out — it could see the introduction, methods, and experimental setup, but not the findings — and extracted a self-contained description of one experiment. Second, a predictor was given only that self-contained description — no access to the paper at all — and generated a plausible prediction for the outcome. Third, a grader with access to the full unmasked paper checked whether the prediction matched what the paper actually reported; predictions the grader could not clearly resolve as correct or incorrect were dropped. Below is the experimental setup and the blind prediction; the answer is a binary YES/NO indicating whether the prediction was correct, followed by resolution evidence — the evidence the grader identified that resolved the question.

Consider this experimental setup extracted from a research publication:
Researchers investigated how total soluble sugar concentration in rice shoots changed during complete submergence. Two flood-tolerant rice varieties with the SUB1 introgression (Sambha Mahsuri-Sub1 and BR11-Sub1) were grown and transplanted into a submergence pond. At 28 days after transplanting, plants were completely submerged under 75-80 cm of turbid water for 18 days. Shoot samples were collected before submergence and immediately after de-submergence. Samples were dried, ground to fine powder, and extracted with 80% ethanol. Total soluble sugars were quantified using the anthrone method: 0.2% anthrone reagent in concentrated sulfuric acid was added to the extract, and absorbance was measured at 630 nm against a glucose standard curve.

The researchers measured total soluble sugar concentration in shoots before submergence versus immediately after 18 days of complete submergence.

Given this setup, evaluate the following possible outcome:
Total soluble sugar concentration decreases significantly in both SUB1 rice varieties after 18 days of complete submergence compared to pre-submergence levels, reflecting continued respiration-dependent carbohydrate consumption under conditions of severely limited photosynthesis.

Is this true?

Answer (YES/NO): YES